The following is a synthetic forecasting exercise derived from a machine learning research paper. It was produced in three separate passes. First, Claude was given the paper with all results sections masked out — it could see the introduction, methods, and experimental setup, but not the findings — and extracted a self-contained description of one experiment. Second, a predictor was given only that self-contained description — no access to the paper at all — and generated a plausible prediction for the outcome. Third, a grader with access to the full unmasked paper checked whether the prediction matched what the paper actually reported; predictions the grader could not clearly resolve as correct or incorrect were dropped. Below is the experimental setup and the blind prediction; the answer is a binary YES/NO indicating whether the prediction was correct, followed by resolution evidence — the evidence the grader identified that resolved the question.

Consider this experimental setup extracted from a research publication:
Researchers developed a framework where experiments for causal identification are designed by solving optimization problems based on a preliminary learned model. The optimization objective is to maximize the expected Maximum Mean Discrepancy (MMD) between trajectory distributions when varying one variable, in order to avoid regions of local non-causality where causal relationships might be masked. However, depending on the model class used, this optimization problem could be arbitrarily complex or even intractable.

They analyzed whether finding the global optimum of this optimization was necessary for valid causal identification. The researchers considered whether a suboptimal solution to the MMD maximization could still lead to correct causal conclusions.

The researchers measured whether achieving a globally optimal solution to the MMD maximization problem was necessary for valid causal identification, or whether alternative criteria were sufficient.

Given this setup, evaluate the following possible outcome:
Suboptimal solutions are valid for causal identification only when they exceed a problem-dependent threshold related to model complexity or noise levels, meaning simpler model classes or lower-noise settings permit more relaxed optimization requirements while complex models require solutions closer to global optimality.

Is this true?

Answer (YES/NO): NO